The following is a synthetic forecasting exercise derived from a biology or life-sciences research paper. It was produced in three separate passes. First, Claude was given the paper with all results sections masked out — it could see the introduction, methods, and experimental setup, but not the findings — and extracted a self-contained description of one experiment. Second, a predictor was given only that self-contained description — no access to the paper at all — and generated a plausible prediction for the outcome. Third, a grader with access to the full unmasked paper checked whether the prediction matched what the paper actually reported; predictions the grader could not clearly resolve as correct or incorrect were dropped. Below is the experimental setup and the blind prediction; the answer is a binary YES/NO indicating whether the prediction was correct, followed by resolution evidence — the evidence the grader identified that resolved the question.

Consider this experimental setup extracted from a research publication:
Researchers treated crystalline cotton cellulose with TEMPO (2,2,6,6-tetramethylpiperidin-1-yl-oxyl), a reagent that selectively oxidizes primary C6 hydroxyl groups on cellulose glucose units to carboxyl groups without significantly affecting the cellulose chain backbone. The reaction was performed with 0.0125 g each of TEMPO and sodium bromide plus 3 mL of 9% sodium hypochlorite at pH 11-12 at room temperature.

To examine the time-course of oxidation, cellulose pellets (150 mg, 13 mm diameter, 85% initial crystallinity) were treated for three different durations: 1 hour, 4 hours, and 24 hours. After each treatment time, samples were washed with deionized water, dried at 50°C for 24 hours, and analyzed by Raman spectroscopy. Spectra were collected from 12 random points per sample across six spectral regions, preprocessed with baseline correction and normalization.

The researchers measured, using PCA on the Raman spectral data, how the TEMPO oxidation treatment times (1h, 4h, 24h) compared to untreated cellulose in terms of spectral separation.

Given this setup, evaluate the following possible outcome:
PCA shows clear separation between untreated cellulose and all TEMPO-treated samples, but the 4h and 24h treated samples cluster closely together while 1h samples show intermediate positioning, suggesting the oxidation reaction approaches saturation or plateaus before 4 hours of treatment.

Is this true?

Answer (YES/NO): NO